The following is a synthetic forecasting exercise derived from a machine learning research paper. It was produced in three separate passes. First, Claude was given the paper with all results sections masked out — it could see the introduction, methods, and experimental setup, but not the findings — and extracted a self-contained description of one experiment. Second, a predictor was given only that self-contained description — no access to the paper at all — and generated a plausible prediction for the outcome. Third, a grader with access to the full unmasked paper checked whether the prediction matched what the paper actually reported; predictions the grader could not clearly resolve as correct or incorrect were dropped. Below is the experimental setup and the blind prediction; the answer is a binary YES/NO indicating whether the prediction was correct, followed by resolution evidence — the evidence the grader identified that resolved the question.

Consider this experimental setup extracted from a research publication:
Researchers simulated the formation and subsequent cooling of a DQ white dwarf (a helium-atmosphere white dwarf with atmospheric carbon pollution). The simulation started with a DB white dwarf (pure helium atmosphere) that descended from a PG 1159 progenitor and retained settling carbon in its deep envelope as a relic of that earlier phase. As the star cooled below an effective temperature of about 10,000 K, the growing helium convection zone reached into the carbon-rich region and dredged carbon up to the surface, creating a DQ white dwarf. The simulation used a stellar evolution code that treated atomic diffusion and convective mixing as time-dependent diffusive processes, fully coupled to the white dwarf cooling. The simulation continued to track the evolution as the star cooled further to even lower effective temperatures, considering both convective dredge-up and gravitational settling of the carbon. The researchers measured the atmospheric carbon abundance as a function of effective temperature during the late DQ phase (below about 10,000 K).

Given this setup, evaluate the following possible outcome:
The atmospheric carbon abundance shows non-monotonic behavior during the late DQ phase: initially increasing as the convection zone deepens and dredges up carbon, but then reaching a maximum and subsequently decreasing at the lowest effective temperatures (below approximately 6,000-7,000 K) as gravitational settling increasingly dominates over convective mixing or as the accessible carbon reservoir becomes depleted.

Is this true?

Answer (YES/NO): NO